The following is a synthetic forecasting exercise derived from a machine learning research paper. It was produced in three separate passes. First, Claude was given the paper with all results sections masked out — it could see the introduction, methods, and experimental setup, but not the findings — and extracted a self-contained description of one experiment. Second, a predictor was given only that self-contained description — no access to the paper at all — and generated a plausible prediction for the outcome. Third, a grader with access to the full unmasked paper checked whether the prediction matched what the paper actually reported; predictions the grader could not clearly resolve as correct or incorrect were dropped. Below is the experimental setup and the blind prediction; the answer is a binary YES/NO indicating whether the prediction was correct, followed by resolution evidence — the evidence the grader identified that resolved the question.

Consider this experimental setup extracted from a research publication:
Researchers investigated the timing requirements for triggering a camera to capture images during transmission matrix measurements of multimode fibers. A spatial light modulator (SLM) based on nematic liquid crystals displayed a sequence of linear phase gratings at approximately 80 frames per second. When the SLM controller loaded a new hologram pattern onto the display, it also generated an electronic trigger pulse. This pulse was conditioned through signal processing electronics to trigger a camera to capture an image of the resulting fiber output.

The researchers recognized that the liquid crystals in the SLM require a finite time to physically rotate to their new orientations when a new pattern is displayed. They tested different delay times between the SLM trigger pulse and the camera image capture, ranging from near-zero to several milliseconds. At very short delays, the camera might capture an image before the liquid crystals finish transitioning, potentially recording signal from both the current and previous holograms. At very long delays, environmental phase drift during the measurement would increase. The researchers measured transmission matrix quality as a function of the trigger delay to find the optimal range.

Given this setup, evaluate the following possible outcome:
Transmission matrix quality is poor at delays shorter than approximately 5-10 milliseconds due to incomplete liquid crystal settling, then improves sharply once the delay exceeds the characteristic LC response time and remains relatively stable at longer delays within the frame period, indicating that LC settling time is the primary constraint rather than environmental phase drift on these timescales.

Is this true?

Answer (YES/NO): NO